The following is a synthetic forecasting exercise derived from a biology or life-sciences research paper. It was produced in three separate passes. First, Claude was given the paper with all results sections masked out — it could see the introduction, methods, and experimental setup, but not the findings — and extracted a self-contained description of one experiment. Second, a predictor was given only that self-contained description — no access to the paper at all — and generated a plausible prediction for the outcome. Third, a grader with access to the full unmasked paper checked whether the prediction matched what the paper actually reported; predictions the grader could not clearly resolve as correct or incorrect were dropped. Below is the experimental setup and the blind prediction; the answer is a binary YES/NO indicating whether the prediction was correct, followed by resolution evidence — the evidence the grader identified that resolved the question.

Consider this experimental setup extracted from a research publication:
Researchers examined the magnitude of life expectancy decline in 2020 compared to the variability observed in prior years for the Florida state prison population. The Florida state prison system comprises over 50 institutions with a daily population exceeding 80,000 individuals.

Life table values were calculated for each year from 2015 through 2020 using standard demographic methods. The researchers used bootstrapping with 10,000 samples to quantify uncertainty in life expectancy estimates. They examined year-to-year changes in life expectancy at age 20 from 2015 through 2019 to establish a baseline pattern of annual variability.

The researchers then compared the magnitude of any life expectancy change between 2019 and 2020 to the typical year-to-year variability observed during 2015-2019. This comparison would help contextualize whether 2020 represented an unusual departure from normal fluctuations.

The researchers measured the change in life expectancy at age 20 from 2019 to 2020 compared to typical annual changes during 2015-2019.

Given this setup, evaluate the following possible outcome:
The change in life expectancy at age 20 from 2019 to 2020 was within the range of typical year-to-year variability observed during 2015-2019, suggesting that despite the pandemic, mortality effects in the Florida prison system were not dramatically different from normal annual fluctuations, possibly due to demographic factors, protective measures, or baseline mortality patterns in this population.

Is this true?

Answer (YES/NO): NO